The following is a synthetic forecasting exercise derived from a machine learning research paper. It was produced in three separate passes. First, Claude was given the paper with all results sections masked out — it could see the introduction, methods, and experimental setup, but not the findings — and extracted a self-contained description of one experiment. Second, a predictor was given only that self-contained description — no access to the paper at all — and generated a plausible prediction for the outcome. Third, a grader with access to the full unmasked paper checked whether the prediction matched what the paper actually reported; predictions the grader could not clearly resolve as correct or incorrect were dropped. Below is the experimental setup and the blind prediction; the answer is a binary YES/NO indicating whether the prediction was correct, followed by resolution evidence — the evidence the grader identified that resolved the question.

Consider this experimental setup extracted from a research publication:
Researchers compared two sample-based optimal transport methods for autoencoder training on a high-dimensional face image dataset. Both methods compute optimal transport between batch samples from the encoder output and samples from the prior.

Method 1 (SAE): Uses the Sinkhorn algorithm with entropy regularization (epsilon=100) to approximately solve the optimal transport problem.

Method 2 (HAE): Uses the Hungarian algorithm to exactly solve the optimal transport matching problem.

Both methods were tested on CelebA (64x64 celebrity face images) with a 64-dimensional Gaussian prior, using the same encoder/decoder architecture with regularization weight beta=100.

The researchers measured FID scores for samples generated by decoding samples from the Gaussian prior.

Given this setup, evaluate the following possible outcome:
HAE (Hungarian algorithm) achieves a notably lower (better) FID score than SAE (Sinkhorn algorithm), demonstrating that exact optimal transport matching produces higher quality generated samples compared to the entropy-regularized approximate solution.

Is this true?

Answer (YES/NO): NO